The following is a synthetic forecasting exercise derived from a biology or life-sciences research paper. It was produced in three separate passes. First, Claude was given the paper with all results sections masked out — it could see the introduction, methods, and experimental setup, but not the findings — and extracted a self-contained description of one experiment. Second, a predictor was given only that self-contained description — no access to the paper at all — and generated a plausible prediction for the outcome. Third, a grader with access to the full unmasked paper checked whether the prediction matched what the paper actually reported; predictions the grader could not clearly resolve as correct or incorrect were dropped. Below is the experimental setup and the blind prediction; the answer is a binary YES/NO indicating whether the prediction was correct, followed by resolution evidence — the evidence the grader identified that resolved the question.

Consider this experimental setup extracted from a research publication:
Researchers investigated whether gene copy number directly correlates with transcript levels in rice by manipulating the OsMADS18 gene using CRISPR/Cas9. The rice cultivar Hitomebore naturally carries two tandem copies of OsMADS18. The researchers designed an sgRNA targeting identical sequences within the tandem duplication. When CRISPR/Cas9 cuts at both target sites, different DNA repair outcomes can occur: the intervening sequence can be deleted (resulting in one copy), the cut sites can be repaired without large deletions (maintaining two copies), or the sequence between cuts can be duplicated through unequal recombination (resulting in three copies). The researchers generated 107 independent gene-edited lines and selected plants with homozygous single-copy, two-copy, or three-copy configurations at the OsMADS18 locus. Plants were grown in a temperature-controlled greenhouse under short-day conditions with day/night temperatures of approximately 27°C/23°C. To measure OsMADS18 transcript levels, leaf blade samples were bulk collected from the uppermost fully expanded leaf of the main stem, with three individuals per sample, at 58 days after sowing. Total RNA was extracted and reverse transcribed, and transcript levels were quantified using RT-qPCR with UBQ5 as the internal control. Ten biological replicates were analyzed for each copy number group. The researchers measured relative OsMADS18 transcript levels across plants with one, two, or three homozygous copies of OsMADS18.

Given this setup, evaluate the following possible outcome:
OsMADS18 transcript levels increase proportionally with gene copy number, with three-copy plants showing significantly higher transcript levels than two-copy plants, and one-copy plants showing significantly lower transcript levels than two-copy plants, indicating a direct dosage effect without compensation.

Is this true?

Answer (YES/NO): YES